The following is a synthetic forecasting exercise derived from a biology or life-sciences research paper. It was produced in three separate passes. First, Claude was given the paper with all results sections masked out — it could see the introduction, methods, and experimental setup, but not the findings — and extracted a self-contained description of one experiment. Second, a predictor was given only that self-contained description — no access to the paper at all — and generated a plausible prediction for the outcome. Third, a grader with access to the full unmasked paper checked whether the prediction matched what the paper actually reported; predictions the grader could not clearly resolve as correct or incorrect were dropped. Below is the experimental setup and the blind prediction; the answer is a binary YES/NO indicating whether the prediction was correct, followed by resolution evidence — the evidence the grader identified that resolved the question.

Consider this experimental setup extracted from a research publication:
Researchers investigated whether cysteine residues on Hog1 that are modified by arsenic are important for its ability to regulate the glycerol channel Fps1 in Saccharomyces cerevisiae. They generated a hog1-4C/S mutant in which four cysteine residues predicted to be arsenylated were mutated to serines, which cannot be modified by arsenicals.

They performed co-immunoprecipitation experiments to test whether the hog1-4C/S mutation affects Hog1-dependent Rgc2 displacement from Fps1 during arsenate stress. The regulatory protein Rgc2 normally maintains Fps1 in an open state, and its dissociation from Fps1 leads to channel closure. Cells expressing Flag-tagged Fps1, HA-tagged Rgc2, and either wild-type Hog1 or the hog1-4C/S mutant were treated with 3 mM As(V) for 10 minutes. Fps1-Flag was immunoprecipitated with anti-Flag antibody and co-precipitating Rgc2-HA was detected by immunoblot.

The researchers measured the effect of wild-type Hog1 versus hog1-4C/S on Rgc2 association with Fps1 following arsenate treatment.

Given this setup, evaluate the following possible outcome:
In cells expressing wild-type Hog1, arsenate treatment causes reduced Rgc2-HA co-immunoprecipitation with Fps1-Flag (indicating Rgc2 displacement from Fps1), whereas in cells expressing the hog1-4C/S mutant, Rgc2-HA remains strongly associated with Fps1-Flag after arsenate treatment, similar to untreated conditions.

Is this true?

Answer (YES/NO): NO